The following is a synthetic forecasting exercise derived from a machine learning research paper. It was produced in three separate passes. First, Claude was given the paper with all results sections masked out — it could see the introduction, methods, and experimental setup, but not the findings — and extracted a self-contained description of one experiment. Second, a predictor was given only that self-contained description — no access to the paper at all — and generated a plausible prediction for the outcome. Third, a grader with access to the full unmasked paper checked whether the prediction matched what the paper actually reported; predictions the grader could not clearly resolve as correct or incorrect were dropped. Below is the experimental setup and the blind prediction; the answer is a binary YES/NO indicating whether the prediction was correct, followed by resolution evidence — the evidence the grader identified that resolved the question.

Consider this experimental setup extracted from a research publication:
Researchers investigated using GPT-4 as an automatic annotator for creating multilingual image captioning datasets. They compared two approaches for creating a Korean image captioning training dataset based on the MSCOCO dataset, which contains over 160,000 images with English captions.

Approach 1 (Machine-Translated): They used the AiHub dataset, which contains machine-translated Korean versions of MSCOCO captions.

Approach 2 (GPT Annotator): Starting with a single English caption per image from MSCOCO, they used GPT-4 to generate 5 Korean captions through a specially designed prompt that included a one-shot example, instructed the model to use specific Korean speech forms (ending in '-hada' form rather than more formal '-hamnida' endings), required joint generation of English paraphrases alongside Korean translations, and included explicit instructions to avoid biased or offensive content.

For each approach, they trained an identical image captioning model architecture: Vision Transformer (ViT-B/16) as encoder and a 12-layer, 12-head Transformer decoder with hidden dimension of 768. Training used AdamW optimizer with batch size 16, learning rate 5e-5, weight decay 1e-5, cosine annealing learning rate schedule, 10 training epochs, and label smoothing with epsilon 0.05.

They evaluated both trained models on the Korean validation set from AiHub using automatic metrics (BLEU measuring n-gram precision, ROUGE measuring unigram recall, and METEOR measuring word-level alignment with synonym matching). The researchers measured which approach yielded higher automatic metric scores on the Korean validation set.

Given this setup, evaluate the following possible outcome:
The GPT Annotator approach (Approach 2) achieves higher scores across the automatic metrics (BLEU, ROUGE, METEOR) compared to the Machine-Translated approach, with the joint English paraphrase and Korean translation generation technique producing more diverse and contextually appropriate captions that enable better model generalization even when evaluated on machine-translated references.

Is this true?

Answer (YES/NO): NO